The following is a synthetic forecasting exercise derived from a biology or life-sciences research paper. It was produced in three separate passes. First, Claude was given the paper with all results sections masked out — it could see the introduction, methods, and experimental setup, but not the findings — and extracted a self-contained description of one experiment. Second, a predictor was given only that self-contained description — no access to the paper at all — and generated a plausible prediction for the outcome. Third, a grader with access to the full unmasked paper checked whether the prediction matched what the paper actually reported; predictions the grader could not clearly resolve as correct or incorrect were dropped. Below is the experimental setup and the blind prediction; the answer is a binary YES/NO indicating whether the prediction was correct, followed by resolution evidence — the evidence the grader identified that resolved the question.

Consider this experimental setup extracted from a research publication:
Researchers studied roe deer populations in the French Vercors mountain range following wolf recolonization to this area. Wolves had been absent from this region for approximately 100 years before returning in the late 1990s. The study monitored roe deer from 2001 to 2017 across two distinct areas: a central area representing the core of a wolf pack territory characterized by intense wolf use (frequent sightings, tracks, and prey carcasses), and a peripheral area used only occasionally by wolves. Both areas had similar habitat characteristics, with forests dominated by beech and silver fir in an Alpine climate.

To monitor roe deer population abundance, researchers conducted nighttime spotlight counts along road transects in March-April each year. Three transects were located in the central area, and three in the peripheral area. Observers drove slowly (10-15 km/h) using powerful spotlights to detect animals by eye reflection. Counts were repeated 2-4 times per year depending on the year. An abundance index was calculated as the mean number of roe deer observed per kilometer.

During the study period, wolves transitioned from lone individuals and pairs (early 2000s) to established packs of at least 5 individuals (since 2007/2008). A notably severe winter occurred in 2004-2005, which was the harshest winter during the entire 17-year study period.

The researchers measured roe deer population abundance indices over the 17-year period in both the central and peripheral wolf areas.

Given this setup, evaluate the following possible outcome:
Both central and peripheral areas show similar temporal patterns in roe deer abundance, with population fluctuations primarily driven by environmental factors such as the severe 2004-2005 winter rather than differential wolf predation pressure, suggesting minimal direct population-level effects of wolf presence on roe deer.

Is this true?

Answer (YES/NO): NO